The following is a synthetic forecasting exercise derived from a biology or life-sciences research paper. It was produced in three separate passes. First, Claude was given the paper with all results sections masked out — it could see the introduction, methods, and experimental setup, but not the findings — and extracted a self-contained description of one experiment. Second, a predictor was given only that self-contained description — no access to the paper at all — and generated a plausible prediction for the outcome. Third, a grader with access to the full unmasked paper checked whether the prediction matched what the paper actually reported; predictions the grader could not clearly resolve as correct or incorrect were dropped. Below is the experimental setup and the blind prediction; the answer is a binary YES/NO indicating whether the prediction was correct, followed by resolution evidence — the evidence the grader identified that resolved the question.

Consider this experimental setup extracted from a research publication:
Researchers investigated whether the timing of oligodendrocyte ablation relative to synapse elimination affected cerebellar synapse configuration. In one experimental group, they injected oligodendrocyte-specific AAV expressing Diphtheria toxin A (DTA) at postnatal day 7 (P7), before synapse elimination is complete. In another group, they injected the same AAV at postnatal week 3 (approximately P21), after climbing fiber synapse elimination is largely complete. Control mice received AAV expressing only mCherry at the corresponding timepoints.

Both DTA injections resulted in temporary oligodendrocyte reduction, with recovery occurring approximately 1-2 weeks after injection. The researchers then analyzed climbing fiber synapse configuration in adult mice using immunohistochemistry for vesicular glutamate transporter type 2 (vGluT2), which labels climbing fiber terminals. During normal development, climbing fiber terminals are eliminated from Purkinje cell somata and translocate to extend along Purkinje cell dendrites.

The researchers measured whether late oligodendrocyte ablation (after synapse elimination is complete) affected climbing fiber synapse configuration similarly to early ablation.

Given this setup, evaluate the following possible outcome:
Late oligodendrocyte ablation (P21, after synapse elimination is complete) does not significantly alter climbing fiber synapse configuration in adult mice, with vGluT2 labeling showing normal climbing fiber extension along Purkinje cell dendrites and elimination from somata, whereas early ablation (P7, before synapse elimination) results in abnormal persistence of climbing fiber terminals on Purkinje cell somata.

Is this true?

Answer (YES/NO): YES